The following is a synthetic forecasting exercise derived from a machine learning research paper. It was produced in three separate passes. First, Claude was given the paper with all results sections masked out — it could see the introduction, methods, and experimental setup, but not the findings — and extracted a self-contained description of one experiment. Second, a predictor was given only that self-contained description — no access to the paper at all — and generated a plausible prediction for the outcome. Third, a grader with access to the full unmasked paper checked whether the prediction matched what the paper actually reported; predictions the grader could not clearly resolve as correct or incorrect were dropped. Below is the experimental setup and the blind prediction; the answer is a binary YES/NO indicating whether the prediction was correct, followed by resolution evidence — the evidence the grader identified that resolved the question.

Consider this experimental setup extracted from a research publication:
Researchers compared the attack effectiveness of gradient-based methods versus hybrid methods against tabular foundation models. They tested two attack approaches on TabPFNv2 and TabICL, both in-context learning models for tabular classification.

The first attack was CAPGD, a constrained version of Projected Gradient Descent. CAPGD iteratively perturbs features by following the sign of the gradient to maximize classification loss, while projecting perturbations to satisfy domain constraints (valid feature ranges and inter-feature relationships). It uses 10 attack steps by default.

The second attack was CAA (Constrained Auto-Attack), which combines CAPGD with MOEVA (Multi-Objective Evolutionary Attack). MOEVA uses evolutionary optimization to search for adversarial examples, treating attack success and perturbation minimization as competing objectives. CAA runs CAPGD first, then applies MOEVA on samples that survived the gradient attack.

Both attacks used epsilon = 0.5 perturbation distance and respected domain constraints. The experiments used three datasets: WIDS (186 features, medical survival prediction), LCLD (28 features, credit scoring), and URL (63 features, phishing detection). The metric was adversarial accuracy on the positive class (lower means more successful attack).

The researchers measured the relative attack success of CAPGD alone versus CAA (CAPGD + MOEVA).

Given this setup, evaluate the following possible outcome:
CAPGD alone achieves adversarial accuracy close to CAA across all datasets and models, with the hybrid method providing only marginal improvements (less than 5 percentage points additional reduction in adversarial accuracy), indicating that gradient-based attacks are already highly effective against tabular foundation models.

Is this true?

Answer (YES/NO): NO